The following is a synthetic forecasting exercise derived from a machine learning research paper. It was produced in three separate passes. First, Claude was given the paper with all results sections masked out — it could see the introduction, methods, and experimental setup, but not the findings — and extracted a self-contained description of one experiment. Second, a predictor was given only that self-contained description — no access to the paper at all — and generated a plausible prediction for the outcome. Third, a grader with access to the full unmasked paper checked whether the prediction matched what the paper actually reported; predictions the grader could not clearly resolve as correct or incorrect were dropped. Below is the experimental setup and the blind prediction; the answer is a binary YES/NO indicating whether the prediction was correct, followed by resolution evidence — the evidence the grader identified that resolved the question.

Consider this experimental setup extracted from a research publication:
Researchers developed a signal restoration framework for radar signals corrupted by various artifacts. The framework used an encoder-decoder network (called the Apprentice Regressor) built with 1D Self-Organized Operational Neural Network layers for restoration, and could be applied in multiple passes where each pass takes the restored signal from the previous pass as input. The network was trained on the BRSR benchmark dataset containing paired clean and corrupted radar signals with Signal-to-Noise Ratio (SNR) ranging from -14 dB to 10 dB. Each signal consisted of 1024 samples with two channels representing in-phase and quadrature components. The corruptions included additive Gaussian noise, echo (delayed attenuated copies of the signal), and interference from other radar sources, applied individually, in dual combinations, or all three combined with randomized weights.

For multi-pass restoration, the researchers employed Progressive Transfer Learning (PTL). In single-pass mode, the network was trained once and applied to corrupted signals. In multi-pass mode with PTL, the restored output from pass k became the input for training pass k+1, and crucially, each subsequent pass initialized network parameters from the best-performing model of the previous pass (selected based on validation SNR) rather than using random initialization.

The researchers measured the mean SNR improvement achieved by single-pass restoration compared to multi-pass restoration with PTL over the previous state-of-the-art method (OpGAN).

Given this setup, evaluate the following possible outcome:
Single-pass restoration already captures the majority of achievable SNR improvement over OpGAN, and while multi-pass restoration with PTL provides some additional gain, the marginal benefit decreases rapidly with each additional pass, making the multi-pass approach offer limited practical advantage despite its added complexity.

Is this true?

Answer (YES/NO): NO